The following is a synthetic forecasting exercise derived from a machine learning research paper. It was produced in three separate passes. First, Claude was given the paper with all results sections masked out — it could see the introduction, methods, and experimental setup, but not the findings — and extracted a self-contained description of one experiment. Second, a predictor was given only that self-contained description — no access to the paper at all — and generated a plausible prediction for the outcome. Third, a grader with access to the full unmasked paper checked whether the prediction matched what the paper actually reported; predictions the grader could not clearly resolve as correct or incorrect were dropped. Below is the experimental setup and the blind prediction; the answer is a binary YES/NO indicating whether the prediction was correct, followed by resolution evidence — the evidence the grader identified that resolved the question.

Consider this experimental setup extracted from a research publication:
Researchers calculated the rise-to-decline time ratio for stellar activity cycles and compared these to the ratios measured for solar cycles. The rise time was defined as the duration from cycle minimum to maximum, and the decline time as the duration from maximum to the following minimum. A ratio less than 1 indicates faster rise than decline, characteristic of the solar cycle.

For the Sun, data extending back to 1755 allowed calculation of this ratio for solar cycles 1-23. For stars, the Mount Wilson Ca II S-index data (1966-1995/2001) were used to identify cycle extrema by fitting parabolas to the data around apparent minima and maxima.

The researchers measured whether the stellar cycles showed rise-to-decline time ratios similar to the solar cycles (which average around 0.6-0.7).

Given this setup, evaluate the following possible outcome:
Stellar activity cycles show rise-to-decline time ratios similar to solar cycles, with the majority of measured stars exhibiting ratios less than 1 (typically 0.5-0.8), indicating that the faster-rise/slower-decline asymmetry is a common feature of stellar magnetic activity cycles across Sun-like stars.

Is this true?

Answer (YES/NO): NO